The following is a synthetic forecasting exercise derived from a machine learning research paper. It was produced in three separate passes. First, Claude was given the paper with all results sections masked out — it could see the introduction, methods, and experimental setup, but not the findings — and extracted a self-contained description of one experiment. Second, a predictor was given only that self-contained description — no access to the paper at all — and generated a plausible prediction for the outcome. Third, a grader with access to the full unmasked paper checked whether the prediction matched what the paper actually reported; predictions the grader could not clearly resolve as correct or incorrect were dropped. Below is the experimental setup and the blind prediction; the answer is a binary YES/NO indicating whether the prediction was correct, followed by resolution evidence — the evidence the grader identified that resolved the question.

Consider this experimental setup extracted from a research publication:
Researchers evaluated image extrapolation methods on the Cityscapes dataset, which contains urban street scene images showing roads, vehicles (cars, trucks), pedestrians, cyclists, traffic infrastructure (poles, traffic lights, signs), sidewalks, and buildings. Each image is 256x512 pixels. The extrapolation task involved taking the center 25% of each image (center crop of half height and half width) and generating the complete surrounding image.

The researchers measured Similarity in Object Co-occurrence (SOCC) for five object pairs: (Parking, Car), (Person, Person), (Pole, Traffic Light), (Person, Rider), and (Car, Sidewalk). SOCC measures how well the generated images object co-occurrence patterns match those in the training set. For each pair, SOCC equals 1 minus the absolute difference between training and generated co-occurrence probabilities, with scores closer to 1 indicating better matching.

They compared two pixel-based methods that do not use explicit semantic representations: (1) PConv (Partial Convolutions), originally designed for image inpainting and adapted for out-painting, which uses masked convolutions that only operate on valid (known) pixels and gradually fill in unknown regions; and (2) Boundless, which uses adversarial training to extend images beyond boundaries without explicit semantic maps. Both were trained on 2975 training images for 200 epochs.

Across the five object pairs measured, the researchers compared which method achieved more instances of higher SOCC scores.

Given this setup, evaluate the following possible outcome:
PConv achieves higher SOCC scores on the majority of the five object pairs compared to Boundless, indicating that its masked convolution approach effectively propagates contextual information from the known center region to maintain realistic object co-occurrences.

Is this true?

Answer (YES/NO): NO